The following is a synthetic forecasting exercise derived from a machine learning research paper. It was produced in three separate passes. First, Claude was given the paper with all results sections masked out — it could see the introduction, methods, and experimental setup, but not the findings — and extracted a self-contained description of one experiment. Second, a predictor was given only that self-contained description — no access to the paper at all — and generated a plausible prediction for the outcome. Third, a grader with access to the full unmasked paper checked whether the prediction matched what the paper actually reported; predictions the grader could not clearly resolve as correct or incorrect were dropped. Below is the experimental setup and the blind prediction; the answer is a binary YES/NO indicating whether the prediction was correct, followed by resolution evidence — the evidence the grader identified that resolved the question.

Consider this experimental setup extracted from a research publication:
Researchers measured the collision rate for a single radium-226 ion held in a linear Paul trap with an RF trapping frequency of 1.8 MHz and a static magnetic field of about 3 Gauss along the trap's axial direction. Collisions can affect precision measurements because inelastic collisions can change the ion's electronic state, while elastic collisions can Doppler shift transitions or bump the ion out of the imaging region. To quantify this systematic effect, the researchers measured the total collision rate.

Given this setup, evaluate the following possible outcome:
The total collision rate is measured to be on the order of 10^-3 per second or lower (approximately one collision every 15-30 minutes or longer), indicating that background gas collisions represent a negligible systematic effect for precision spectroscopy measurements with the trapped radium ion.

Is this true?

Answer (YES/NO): NO